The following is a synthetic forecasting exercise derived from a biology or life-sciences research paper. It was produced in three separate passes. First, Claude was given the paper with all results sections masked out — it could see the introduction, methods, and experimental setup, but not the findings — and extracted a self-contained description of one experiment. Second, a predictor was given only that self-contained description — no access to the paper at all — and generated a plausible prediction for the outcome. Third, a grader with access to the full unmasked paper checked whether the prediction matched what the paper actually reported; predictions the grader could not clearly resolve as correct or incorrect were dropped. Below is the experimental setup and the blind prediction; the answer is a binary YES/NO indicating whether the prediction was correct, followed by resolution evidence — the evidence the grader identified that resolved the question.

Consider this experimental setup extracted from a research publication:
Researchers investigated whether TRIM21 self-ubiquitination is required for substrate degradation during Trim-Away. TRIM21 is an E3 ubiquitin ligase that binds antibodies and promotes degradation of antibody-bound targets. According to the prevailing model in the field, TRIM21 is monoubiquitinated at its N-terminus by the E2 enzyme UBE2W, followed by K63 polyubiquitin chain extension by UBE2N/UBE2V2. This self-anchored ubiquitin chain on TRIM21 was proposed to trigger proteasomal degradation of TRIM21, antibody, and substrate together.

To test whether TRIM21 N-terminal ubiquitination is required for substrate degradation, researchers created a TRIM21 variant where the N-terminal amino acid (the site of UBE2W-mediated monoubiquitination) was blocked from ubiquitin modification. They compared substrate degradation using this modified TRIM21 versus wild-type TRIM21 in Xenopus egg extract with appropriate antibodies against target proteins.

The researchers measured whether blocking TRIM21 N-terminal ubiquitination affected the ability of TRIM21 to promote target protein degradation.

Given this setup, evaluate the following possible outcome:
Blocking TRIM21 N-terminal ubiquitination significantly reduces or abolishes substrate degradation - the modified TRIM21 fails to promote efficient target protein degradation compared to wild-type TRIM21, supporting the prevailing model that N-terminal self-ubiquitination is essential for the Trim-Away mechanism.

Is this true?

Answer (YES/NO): NO